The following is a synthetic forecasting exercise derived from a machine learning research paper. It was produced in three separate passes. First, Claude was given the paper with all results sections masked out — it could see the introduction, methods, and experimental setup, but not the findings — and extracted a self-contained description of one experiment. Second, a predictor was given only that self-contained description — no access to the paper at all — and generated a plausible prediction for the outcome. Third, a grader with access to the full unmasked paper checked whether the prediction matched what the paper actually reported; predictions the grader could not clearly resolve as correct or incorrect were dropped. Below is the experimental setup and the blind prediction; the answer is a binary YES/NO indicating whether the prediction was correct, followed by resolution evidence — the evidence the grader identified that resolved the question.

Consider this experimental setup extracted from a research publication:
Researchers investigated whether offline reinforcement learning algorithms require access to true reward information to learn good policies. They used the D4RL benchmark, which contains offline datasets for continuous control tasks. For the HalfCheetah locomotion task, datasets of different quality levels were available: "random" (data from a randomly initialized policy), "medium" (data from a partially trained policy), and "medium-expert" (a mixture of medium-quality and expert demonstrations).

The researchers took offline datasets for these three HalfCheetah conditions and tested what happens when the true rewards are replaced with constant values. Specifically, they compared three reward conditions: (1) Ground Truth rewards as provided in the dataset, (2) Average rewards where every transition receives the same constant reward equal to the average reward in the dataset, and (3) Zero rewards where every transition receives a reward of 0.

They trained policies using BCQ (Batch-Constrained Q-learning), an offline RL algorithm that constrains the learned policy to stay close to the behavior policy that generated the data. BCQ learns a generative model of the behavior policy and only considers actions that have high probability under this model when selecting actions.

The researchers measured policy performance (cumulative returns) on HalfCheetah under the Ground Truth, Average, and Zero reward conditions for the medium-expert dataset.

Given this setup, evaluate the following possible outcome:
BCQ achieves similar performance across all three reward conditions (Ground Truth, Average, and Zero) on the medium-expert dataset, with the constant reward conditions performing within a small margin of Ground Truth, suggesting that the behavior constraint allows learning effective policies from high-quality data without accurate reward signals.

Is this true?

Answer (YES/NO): YES